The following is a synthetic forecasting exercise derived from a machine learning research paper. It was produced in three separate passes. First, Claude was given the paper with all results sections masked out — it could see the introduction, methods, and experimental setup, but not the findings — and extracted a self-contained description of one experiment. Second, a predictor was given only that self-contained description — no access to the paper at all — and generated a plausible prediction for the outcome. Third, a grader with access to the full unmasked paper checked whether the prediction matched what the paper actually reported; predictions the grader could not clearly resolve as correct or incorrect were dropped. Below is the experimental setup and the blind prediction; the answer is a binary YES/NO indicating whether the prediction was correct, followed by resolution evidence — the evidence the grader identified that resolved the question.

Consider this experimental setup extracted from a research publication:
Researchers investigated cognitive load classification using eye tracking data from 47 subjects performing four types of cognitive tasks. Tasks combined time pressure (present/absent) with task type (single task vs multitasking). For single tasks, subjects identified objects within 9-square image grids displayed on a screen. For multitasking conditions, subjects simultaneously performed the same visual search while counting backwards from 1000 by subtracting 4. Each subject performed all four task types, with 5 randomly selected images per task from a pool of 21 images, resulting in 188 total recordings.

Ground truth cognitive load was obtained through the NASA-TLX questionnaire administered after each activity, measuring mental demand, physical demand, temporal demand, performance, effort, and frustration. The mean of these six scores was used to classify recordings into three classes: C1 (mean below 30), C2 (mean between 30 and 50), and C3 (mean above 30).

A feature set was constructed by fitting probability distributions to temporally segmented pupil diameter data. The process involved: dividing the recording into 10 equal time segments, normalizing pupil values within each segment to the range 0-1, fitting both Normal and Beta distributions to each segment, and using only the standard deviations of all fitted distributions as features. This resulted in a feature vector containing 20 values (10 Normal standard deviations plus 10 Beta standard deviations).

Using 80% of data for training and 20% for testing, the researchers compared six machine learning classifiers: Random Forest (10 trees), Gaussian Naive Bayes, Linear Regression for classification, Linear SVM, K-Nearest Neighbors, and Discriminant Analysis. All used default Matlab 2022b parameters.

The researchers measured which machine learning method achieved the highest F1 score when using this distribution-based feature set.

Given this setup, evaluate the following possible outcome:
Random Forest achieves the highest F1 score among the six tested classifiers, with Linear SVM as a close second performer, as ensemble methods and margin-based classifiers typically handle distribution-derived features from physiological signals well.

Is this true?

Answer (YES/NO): YES